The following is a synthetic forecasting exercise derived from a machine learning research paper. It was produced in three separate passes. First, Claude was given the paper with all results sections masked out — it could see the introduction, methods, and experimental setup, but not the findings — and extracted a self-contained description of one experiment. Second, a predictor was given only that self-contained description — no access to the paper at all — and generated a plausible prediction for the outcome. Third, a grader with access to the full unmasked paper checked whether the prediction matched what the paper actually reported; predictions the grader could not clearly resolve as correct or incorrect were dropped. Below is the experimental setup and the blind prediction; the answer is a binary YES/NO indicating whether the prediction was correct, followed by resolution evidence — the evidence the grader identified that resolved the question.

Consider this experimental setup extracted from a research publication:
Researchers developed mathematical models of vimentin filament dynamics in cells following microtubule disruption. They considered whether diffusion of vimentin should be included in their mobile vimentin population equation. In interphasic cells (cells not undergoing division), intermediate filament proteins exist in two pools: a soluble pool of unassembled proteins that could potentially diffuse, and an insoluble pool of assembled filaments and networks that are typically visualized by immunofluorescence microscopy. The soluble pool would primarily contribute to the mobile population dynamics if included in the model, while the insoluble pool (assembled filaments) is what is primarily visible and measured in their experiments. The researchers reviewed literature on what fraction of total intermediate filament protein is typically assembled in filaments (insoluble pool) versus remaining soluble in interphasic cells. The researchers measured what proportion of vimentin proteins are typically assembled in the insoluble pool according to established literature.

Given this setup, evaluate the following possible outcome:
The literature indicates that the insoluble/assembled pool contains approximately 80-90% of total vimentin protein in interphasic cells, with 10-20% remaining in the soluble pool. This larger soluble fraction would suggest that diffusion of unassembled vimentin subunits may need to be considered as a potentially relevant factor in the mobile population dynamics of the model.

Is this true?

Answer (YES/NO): NO